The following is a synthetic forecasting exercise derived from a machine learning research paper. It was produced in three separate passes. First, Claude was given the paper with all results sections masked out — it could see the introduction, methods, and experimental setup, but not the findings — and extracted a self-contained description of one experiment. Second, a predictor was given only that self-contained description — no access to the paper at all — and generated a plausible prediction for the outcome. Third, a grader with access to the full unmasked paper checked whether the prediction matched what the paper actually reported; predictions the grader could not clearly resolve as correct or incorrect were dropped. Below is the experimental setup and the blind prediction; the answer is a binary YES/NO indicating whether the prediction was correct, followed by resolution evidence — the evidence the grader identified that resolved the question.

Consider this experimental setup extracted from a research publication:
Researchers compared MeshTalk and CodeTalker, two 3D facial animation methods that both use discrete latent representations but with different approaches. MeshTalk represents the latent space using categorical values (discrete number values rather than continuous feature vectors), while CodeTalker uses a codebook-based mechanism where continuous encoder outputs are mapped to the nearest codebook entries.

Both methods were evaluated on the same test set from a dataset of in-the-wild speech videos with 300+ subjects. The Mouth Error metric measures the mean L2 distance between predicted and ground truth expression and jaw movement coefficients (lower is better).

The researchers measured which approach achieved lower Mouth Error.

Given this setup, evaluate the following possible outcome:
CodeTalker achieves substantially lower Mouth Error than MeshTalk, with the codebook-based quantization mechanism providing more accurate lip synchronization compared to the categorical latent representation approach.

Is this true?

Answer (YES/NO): YES